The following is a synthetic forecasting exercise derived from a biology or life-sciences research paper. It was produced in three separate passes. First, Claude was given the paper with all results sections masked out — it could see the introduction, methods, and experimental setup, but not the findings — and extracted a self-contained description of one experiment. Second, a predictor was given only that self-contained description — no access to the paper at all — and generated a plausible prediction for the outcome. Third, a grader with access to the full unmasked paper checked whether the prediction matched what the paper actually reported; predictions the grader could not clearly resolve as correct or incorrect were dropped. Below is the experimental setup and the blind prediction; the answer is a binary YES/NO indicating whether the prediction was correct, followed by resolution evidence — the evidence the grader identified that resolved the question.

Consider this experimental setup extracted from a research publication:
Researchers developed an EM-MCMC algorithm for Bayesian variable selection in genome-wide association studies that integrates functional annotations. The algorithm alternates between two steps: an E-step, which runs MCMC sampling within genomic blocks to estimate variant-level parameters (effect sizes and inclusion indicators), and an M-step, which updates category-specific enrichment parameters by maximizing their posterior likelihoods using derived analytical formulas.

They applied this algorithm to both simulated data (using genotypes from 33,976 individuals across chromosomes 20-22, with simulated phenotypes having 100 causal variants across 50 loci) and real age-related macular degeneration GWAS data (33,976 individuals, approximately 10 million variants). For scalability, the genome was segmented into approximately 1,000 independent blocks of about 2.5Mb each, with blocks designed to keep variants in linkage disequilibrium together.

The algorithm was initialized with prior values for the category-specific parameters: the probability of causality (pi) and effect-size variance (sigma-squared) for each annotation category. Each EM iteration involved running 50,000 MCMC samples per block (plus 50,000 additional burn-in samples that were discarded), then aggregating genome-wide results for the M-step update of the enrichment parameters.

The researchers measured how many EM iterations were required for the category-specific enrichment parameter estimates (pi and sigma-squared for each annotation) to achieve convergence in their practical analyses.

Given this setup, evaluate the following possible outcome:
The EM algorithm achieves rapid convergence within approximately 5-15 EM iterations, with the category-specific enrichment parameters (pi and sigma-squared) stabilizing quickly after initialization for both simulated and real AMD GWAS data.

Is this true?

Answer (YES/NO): YES